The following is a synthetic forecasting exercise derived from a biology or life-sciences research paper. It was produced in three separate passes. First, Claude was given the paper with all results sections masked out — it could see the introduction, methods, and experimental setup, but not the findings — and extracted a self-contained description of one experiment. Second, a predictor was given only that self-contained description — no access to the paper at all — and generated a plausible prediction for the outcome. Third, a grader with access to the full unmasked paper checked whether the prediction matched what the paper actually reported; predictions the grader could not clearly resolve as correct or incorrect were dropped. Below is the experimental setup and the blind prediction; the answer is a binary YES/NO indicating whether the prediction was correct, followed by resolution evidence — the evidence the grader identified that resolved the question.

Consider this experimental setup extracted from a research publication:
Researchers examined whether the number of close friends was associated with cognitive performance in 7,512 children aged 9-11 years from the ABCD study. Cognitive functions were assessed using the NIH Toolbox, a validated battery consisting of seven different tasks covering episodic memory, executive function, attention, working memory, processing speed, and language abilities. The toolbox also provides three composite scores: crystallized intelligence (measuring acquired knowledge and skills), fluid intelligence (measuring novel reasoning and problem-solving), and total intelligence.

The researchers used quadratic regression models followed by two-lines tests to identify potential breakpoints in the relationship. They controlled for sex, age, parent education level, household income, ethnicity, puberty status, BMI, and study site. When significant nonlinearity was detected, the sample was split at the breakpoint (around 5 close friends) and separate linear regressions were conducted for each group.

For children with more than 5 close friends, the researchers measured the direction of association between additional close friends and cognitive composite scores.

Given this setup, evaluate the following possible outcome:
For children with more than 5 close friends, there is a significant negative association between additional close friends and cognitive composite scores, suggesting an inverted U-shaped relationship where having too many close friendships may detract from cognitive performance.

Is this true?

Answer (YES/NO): YES